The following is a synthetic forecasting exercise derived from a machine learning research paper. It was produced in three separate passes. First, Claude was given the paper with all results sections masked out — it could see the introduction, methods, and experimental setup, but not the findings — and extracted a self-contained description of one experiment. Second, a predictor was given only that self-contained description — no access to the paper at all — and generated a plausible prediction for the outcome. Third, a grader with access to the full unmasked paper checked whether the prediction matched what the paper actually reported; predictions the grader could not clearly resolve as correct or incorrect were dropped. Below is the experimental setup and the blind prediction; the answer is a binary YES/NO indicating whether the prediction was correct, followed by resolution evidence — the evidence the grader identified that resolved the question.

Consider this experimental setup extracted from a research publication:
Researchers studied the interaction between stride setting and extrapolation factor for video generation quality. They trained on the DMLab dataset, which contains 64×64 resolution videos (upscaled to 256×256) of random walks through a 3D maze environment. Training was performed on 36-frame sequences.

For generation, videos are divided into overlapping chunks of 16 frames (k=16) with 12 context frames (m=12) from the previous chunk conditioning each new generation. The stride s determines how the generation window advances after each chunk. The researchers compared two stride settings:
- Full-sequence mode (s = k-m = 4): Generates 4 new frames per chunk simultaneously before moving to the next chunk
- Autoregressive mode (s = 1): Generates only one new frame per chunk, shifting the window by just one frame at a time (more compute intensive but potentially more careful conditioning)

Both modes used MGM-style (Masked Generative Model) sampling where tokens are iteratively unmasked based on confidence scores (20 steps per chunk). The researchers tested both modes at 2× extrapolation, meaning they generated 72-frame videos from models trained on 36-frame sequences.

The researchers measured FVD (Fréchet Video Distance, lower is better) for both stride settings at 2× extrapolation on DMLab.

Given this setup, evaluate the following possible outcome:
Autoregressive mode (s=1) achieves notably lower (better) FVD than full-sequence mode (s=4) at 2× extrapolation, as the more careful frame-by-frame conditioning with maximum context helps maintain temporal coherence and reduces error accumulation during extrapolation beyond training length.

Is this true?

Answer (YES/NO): YES